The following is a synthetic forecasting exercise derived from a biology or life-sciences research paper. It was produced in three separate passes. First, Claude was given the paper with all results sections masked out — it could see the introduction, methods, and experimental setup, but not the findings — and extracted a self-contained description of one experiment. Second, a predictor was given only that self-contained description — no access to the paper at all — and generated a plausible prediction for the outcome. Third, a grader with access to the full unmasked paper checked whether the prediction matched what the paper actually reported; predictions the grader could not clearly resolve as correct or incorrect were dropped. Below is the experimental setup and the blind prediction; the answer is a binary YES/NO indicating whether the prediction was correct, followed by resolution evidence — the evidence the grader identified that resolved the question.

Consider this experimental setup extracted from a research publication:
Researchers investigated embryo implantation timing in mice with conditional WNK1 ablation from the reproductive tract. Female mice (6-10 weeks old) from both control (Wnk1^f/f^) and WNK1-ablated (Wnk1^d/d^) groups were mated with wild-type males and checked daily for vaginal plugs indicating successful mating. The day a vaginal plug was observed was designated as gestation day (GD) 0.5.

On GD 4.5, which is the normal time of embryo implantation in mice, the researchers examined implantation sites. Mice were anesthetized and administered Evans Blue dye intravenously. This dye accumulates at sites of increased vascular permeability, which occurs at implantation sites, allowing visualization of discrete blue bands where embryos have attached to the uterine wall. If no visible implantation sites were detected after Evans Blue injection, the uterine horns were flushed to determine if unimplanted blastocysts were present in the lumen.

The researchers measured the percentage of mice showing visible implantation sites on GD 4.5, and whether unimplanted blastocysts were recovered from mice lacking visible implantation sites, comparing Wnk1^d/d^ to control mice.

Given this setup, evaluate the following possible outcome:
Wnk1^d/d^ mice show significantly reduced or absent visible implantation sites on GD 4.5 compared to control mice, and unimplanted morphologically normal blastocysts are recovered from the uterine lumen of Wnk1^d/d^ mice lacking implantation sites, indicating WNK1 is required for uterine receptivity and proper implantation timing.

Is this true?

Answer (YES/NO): YES